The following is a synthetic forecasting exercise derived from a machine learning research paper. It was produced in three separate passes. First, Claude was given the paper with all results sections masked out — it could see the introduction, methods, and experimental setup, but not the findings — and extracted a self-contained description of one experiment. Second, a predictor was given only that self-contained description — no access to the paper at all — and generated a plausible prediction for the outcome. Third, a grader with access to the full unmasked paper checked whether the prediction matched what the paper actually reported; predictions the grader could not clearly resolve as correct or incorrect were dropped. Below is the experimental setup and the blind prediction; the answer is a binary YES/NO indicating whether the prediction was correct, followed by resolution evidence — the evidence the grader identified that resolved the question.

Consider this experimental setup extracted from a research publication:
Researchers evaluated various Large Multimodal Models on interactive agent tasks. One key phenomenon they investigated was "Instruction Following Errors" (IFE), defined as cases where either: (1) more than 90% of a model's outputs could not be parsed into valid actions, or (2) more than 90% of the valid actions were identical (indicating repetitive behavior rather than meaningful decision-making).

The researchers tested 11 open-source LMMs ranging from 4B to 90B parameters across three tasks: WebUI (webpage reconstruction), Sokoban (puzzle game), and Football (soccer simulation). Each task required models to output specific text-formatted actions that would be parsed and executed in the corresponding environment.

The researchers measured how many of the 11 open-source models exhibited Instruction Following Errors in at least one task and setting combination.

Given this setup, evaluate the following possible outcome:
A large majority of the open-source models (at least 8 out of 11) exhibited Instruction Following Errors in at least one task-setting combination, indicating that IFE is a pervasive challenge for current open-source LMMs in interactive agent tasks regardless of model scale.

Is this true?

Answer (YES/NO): NO